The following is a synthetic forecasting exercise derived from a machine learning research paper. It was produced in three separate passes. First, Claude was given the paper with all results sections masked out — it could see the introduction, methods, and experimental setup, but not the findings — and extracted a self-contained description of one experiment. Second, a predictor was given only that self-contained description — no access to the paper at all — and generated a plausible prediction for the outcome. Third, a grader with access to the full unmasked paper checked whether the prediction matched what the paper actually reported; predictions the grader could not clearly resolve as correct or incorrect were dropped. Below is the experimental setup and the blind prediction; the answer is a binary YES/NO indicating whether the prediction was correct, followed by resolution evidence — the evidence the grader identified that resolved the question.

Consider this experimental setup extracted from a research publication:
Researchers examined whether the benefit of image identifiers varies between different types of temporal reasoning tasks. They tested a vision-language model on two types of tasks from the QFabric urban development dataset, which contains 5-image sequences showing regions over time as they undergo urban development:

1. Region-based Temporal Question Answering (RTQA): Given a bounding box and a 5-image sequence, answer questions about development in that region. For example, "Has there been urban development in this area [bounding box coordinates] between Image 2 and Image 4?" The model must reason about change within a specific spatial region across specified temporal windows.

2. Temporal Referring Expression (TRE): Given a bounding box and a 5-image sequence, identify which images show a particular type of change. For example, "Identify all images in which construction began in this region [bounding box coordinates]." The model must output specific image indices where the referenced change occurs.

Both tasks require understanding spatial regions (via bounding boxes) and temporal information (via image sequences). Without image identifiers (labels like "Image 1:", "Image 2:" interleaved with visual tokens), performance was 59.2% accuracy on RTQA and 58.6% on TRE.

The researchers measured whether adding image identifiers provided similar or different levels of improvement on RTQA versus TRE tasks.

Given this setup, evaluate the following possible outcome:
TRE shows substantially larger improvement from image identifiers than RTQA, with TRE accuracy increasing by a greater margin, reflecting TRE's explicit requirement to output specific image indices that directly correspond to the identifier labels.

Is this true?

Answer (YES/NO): NO